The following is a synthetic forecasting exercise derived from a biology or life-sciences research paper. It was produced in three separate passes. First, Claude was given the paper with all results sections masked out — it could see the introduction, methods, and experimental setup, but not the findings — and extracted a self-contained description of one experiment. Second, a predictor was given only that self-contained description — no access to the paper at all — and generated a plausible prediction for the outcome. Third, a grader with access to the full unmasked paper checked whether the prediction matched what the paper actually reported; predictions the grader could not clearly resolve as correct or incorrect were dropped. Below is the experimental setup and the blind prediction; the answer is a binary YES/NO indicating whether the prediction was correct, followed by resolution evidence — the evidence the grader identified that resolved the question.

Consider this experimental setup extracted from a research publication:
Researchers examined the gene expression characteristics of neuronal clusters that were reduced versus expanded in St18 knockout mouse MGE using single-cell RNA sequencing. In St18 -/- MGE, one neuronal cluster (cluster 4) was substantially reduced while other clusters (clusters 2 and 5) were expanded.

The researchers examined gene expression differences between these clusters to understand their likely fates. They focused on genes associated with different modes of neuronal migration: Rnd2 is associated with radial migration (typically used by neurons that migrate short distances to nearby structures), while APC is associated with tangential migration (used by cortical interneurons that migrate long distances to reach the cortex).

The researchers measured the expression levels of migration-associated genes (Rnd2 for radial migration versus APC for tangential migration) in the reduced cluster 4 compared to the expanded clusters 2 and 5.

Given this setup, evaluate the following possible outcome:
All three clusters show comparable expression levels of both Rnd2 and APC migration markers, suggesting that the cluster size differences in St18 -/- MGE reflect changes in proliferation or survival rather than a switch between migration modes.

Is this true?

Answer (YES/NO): NO